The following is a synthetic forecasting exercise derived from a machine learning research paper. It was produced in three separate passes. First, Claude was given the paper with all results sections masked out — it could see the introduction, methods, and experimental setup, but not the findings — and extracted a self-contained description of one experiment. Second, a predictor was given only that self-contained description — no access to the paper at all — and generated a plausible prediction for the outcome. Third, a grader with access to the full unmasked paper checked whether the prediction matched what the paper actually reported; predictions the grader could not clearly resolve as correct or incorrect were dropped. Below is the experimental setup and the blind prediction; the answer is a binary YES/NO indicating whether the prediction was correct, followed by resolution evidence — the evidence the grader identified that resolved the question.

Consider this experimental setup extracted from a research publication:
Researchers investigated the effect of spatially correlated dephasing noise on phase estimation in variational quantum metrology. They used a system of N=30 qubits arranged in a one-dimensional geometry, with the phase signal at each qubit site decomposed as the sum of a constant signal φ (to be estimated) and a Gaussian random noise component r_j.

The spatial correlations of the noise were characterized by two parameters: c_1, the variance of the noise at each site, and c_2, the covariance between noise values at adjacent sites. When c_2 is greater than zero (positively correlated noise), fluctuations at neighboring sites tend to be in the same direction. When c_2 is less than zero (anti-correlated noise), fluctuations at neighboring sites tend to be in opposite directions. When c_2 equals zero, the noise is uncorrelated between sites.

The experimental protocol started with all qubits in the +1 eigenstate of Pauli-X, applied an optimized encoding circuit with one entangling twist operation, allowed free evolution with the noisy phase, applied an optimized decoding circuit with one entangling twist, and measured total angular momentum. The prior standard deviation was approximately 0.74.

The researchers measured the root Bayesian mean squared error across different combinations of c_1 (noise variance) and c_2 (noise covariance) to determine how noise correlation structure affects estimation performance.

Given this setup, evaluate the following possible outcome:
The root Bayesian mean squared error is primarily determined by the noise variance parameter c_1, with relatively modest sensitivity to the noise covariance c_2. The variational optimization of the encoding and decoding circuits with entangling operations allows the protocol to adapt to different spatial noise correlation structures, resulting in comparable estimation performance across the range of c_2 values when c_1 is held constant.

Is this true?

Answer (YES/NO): NO